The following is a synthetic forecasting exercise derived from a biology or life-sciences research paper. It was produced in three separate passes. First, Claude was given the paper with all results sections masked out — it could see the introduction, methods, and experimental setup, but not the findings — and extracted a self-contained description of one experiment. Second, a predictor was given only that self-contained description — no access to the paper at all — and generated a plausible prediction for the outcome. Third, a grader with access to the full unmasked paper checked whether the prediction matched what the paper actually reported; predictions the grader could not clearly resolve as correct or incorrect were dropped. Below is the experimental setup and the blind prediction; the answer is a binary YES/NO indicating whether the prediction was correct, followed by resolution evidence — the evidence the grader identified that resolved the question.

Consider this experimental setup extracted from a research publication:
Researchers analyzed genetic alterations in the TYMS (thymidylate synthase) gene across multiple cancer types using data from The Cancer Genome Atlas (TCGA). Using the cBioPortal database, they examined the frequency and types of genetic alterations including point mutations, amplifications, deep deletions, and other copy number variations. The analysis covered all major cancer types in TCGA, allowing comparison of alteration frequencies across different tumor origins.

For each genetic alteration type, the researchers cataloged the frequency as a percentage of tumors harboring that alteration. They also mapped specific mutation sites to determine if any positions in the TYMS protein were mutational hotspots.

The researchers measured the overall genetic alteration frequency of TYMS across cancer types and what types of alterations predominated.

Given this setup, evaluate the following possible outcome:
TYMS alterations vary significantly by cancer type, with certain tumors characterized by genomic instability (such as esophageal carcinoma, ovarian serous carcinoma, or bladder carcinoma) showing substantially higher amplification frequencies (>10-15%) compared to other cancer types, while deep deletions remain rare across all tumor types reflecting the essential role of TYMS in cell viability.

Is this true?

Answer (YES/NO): NO